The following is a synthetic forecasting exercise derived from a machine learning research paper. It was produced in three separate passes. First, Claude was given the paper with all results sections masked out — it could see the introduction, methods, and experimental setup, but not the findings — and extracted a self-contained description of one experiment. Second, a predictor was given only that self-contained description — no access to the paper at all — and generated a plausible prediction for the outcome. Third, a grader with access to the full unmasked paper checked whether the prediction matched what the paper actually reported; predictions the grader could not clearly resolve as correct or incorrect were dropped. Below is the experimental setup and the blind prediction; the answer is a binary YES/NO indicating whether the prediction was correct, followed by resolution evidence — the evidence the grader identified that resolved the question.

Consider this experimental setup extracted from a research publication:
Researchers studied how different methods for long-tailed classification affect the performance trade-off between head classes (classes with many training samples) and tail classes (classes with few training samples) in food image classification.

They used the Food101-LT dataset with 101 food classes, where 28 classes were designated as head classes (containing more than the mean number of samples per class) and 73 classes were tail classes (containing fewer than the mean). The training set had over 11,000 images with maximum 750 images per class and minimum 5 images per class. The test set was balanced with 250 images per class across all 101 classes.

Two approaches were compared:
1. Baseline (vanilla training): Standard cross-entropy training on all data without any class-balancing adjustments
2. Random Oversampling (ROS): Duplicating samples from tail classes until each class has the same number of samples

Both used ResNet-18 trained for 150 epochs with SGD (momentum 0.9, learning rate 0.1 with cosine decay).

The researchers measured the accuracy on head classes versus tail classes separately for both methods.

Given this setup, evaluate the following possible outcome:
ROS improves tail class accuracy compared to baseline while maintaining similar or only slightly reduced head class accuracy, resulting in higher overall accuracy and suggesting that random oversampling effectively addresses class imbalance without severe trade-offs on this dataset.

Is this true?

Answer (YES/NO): NO